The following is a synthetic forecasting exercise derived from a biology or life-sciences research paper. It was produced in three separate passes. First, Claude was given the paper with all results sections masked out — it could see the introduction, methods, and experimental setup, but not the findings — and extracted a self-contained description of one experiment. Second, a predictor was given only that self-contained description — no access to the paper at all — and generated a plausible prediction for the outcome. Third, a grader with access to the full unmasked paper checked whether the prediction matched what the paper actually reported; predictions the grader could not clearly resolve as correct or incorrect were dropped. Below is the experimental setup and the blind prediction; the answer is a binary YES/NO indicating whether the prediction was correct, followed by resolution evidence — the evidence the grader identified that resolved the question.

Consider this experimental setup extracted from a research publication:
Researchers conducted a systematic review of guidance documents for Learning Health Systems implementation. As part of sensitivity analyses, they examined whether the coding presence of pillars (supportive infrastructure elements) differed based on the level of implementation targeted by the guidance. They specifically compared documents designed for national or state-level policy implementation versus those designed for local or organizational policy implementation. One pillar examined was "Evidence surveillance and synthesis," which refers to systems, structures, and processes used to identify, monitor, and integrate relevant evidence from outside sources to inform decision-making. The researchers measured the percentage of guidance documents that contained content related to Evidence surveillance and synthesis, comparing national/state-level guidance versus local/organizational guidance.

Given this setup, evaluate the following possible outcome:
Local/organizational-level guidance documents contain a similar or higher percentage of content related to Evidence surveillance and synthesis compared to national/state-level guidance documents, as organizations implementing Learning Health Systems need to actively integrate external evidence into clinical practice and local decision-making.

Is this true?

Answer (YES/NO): NO